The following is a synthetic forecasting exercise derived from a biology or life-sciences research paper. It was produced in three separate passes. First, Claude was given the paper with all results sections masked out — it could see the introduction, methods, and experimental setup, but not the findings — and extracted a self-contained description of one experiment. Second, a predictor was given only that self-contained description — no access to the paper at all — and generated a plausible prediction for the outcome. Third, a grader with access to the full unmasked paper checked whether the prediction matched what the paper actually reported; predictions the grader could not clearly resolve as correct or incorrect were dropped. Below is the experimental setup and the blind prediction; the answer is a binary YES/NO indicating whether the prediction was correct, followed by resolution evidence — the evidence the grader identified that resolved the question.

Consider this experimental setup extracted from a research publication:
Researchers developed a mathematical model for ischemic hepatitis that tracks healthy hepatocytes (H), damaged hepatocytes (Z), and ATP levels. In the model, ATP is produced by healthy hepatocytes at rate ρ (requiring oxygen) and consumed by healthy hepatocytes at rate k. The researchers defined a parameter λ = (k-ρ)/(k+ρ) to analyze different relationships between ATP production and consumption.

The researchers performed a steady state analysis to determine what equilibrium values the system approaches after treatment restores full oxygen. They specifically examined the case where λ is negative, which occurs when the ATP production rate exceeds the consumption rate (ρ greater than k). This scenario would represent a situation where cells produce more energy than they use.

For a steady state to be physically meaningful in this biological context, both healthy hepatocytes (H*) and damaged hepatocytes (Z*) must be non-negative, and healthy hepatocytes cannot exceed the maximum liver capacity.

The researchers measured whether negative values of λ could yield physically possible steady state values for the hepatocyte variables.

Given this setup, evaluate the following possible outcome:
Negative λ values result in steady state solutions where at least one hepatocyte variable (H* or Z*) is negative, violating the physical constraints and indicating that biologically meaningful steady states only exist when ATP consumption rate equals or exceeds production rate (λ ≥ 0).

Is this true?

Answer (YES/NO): YES